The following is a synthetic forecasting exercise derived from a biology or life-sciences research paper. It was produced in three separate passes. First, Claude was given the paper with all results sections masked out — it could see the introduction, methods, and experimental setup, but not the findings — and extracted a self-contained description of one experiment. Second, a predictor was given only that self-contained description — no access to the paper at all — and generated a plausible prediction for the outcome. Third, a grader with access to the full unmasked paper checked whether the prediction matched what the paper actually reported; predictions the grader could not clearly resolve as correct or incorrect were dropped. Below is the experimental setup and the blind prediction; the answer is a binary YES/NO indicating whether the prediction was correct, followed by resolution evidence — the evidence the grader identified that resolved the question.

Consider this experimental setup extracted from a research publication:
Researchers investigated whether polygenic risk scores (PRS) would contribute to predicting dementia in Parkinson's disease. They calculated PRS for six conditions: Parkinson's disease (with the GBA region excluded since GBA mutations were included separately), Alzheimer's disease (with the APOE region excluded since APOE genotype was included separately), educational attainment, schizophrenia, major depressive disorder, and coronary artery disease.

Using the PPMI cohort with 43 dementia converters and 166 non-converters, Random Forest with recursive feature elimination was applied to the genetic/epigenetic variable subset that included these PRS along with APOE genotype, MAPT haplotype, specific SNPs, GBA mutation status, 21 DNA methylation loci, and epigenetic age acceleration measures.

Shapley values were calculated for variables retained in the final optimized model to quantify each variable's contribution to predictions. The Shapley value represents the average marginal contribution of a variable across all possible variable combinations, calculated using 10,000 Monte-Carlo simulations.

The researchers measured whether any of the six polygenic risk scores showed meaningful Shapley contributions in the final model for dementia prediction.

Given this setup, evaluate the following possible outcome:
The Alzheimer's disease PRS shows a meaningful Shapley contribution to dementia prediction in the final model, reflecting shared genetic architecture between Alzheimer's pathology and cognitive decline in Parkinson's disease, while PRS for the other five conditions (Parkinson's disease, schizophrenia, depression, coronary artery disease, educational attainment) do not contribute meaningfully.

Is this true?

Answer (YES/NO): NO